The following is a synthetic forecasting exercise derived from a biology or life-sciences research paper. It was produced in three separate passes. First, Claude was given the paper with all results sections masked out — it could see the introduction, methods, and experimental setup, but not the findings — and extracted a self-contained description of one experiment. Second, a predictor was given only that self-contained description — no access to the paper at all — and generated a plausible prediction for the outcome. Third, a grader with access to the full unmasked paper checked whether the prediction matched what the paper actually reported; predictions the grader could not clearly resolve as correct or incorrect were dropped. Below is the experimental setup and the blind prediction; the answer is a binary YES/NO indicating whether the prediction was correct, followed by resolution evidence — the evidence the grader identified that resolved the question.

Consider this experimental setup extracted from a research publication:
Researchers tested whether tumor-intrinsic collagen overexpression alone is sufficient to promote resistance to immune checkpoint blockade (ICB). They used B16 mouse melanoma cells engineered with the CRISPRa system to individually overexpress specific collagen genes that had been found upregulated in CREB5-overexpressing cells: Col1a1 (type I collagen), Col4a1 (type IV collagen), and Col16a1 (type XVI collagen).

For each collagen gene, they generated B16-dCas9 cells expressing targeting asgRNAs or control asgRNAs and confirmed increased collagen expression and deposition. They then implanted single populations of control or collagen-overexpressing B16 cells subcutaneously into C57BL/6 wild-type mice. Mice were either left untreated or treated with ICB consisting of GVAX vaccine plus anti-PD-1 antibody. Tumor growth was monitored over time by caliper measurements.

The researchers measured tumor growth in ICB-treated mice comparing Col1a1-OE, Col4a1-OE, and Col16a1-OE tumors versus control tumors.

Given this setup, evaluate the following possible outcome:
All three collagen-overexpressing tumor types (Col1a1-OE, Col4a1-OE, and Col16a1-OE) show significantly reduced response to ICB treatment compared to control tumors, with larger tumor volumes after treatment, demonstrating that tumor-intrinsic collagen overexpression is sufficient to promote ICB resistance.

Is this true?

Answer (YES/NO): YES